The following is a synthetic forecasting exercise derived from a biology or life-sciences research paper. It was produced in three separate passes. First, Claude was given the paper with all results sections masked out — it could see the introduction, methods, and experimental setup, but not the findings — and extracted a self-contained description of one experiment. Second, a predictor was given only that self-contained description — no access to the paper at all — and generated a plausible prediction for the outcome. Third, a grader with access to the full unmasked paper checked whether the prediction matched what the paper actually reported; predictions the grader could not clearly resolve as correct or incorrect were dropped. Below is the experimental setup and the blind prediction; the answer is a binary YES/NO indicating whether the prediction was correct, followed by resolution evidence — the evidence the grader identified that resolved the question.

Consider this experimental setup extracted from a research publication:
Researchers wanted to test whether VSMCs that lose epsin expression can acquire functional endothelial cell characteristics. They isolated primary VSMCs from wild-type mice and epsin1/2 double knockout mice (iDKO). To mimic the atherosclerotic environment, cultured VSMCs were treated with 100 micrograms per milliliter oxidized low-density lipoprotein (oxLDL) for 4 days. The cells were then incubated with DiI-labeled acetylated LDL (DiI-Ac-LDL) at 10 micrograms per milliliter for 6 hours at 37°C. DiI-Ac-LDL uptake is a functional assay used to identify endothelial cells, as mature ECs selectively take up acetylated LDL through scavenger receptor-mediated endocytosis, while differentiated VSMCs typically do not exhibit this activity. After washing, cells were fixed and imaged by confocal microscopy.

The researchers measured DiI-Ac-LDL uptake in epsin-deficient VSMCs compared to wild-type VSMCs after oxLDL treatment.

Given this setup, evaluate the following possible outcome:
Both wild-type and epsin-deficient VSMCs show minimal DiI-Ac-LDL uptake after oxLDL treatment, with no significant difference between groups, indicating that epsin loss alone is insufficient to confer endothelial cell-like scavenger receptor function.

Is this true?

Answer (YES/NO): NO